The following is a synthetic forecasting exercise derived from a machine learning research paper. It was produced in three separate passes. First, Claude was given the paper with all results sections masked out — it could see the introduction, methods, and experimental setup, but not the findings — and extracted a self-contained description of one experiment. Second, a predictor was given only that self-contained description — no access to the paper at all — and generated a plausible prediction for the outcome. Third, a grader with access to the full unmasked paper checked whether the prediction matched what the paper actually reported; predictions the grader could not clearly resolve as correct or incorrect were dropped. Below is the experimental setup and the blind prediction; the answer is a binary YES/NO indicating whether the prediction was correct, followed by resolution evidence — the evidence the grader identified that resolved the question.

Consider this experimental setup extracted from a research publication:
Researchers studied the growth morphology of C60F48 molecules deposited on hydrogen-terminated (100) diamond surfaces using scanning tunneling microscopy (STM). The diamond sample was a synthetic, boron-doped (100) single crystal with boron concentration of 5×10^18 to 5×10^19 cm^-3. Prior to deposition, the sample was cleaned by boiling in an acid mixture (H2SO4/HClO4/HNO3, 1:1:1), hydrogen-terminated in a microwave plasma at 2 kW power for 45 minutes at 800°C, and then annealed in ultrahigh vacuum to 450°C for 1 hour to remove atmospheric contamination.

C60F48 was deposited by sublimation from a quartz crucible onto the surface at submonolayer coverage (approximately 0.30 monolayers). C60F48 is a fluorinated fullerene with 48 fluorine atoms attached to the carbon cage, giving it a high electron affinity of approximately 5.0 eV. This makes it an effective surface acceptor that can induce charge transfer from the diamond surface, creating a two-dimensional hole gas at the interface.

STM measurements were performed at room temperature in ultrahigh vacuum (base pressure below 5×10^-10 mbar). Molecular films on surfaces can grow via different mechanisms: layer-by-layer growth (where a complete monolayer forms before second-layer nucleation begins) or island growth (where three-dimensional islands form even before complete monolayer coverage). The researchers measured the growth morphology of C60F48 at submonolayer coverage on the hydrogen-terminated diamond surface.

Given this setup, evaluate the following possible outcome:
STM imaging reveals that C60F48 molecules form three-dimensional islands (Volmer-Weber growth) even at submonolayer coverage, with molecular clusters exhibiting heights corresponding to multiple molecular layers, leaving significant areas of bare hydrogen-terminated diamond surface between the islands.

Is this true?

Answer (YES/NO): YES